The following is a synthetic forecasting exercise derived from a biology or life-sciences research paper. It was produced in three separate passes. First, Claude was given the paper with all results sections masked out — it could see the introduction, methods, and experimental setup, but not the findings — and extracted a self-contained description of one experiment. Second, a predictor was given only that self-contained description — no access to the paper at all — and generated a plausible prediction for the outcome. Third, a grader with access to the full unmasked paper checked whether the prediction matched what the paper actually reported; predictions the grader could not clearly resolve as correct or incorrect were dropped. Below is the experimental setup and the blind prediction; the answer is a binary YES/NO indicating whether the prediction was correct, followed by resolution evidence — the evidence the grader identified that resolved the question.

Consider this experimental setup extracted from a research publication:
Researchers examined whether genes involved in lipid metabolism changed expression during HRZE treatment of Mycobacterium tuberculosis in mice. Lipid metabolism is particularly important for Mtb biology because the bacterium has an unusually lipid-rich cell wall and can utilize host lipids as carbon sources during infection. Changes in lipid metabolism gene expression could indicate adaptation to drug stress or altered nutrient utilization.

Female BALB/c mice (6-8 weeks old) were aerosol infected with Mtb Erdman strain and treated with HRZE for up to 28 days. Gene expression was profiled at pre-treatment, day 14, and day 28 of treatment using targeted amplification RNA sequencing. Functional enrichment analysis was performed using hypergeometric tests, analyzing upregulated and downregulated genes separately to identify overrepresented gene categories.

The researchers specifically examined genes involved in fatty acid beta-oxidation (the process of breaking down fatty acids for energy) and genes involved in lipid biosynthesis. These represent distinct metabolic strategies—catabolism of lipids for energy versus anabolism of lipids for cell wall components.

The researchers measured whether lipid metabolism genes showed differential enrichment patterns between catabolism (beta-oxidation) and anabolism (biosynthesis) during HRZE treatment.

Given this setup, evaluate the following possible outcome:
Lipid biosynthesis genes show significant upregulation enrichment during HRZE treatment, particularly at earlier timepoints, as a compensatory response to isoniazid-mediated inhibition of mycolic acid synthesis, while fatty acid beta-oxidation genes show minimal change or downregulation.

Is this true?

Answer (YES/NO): NO